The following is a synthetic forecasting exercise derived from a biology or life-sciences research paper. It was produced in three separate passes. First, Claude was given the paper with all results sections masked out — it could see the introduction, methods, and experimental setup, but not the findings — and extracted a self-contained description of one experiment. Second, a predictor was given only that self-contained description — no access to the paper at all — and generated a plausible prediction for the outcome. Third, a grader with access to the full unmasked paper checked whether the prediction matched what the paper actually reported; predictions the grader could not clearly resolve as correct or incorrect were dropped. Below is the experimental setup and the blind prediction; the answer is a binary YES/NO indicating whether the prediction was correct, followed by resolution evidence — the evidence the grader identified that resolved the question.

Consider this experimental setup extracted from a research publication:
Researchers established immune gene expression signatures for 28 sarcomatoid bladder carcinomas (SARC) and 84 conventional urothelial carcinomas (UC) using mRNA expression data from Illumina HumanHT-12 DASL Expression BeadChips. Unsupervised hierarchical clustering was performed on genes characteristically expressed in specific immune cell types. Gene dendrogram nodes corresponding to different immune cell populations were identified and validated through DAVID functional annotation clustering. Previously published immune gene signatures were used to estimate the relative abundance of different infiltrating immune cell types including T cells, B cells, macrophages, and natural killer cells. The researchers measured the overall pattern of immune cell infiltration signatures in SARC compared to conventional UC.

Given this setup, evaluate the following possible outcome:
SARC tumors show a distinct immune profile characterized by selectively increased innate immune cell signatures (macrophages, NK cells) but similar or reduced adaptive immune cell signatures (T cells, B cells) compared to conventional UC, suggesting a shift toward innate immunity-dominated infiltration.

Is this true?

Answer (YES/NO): NO